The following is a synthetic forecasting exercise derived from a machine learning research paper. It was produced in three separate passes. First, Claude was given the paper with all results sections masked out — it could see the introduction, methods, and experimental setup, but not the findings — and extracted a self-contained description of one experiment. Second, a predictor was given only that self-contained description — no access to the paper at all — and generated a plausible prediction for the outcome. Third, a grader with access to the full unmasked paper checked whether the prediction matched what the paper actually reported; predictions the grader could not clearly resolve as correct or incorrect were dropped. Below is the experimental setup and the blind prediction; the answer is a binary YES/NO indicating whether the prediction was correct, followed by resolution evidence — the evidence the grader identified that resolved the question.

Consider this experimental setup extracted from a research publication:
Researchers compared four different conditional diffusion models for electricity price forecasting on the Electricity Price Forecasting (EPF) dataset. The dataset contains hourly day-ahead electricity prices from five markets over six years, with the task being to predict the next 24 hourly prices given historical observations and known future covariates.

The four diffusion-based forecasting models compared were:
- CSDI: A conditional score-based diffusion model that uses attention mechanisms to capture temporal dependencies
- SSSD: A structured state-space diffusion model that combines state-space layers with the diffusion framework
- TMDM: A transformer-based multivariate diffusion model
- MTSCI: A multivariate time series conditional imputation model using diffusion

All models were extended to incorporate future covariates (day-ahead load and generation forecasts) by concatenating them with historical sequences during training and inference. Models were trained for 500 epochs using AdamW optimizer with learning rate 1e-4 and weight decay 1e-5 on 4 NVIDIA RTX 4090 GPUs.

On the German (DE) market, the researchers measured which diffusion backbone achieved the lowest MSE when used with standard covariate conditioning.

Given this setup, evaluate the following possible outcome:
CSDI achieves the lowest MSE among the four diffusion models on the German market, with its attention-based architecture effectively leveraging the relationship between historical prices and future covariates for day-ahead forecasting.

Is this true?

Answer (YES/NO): NO